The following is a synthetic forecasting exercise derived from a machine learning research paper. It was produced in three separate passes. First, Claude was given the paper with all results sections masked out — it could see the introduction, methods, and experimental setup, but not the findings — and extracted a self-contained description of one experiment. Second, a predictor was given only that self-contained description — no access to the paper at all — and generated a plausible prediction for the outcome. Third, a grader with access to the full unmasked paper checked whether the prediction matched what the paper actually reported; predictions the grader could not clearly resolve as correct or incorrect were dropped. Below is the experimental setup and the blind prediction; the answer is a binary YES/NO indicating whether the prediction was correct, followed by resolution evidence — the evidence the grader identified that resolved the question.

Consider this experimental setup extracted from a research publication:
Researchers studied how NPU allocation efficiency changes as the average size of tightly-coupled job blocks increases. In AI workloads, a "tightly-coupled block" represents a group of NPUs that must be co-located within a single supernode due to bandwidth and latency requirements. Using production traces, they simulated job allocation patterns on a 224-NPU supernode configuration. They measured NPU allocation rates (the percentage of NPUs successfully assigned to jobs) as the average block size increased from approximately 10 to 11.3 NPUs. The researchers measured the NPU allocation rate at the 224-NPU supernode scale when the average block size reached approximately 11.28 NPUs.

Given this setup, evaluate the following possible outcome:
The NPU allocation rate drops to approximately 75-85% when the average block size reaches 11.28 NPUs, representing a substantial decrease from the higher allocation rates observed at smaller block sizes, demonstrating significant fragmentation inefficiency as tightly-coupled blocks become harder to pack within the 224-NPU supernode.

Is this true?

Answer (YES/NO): YES